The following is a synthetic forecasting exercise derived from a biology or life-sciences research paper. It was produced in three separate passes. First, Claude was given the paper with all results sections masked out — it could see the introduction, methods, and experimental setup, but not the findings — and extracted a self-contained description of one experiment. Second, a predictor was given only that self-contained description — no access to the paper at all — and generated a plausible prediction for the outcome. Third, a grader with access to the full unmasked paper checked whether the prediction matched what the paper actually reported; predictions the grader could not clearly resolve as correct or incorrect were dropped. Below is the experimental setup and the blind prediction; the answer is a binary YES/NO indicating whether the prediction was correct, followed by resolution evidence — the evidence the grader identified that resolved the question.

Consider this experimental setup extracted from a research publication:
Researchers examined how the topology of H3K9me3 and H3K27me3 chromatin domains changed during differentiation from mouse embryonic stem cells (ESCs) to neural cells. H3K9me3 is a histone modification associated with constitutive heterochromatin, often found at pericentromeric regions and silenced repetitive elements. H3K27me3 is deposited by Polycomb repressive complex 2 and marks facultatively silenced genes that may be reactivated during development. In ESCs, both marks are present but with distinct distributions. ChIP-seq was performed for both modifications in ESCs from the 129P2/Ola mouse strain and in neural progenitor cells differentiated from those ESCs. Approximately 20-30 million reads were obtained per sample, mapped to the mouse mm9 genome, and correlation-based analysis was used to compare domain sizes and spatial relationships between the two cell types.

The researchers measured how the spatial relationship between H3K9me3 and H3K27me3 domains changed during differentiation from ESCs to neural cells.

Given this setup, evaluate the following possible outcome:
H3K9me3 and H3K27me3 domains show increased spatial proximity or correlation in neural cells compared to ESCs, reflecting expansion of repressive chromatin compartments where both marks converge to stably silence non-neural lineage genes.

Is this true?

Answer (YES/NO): YES